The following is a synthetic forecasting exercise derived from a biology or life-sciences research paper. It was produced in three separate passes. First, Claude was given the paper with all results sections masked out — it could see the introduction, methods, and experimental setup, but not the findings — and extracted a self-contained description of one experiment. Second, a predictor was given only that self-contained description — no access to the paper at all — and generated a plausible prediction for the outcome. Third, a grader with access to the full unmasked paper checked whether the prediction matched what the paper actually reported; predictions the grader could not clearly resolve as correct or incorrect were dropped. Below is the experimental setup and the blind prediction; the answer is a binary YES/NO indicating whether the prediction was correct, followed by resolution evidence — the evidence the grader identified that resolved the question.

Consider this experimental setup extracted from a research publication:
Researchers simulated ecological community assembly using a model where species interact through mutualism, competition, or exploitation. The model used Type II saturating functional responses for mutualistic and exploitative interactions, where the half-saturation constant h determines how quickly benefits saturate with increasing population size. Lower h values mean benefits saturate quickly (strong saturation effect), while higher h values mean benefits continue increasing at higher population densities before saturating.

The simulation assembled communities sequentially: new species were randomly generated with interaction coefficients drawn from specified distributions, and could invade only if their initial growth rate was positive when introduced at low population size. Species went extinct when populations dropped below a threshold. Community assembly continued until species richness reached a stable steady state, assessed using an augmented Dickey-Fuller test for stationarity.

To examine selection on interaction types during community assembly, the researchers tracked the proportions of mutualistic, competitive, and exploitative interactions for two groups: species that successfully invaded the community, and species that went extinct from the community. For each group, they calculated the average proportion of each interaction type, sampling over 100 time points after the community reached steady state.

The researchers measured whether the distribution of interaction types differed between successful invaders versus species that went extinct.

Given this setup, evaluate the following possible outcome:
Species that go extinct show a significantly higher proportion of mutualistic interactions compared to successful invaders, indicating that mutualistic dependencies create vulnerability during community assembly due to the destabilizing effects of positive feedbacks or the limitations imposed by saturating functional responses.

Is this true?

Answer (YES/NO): NO